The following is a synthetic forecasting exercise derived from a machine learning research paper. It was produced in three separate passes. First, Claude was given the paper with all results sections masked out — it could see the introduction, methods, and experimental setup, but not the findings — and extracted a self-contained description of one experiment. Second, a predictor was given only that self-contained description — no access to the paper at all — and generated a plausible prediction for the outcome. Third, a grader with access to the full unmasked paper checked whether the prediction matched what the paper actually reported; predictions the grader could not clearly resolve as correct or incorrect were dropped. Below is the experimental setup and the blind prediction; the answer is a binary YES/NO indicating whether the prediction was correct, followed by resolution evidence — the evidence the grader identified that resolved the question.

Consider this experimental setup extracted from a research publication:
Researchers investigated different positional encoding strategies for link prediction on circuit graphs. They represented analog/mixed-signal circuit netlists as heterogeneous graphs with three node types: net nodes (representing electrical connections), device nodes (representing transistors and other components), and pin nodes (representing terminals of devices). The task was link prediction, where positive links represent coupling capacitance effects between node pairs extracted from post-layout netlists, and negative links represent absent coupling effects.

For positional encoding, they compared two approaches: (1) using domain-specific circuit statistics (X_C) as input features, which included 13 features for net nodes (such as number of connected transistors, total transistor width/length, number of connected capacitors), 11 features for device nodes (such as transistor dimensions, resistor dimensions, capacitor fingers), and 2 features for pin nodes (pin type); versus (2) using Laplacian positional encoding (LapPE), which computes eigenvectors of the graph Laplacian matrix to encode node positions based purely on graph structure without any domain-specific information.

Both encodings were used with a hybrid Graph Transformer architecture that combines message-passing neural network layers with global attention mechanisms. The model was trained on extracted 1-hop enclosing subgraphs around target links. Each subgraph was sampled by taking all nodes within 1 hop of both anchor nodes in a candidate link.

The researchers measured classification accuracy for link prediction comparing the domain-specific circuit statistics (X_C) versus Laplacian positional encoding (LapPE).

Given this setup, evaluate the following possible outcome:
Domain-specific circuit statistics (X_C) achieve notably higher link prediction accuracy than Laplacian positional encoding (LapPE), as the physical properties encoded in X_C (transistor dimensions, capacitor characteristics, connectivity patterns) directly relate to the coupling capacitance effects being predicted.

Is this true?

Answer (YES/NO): NO